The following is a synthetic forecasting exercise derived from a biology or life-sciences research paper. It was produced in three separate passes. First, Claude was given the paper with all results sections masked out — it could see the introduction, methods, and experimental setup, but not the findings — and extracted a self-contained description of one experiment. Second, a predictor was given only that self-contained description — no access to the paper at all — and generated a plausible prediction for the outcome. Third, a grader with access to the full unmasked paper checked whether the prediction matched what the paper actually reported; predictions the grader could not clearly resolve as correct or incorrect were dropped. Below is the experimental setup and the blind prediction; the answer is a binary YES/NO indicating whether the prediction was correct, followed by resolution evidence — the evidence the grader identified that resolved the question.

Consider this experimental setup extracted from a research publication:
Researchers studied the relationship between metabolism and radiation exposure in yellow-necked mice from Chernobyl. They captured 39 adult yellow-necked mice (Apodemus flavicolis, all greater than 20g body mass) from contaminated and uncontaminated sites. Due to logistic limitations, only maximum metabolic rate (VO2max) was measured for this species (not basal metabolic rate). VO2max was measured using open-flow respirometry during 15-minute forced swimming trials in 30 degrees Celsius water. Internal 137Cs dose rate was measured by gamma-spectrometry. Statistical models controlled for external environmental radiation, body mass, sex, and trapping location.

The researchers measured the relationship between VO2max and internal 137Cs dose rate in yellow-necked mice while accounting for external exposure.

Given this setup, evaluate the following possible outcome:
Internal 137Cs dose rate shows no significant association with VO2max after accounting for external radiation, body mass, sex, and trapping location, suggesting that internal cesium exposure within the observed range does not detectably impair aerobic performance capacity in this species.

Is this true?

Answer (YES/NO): NO